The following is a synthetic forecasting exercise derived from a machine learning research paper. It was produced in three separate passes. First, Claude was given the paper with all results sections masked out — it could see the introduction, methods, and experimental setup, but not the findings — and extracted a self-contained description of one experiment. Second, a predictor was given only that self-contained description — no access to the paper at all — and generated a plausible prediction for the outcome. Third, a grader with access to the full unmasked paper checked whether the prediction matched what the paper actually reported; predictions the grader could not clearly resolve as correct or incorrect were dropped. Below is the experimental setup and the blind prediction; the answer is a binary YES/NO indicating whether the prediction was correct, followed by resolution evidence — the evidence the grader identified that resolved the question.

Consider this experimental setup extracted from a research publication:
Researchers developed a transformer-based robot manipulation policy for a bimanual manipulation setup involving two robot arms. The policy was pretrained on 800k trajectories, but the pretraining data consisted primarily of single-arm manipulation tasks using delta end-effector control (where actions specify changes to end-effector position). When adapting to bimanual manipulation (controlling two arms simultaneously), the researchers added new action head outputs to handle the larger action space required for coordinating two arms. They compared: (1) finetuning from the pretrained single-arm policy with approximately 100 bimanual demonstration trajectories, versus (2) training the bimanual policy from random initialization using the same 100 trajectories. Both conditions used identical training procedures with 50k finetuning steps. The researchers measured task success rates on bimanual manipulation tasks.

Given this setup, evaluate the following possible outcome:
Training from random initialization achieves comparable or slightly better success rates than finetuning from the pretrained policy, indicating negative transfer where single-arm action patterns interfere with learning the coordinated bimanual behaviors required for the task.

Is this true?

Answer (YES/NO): NO